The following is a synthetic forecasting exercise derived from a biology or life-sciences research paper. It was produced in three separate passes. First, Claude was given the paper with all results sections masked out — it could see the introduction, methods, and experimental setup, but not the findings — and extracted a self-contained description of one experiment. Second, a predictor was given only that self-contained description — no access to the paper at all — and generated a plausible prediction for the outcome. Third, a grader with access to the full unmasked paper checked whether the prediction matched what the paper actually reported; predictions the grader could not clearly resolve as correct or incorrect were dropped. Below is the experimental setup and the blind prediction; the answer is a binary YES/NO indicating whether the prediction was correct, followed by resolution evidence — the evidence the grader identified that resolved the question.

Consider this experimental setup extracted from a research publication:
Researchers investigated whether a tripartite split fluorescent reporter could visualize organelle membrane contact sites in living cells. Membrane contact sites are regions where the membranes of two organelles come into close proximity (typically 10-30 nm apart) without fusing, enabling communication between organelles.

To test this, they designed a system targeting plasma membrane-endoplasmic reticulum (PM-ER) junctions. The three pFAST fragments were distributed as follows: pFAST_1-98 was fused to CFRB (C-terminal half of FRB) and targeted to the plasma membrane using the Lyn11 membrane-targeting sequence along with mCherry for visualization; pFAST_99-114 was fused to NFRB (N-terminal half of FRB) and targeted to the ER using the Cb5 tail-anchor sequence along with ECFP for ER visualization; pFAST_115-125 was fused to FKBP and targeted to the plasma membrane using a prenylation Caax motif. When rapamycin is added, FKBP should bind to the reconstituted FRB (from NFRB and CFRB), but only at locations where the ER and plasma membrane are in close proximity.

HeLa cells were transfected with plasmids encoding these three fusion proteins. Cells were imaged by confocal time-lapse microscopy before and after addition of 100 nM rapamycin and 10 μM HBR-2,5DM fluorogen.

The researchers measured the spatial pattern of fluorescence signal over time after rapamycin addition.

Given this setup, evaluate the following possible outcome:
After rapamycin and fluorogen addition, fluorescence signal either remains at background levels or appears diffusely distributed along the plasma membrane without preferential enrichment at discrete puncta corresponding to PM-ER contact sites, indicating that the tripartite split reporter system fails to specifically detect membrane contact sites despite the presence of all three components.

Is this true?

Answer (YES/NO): NO